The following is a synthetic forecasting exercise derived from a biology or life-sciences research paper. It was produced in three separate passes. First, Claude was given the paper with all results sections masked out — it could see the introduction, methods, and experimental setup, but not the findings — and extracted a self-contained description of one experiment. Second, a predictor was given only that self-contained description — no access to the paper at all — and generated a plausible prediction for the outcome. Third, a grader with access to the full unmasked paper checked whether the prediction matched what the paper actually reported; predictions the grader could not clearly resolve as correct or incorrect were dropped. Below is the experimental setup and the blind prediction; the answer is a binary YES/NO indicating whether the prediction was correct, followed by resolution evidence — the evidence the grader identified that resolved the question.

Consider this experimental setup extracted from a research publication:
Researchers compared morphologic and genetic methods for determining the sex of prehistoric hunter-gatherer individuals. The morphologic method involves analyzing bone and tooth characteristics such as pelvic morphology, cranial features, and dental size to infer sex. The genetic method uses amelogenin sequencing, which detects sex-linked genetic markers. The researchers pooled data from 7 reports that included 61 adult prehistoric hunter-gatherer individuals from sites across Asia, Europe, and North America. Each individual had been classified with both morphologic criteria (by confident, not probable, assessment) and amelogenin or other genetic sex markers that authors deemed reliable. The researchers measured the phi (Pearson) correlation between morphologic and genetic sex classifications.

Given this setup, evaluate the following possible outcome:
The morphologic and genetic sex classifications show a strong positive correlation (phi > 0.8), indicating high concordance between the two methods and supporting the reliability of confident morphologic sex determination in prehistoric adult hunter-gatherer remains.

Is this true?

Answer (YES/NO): NO